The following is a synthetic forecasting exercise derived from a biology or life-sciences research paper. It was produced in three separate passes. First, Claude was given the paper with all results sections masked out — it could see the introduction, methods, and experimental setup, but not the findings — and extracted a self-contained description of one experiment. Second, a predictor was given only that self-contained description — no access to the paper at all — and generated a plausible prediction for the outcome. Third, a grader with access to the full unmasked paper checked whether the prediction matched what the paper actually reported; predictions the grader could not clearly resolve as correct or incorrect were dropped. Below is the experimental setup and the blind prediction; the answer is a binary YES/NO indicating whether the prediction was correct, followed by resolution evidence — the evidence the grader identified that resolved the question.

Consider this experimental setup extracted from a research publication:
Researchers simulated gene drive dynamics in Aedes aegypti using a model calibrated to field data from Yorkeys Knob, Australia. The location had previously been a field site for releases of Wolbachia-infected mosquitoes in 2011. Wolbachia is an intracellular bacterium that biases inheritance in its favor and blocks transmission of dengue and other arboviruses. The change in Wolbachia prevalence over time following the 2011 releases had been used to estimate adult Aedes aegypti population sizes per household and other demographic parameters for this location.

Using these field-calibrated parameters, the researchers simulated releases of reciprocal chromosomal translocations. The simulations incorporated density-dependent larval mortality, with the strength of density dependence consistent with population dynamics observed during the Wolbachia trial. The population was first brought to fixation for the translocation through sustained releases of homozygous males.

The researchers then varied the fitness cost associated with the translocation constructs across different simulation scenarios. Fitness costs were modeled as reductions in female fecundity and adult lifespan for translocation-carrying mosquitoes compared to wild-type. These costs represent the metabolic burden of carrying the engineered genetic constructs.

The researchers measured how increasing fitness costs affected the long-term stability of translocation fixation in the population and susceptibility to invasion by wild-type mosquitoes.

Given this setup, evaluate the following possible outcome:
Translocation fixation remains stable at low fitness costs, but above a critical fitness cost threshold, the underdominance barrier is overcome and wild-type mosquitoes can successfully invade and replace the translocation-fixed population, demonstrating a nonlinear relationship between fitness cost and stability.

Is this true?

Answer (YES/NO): NO